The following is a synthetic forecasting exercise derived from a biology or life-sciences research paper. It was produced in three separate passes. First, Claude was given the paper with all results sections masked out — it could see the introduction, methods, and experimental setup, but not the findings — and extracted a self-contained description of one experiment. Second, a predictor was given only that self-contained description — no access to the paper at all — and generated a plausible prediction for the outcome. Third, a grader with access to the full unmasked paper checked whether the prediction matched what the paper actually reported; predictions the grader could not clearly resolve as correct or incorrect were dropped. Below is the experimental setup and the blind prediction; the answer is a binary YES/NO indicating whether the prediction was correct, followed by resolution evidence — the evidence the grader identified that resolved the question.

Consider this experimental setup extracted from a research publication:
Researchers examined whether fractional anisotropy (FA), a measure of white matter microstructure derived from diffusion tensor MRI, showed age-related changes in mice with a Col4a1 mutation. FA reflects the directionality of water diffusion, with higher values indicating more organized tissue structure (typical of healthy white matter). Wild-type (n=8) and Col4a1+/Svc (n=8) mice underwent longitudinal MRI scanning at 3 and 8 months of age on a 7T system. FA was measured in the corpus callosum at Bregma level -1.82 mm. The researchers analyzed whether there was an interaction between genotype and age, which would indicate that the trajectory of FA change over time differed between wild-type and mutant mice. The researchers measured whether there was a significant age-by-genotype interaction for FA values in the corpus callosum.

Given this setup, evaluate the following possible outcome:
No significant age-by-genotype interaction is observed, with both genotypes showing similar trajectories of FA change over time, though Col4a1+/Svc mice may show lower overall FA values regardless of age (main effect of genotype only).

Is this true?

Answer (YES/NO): NO